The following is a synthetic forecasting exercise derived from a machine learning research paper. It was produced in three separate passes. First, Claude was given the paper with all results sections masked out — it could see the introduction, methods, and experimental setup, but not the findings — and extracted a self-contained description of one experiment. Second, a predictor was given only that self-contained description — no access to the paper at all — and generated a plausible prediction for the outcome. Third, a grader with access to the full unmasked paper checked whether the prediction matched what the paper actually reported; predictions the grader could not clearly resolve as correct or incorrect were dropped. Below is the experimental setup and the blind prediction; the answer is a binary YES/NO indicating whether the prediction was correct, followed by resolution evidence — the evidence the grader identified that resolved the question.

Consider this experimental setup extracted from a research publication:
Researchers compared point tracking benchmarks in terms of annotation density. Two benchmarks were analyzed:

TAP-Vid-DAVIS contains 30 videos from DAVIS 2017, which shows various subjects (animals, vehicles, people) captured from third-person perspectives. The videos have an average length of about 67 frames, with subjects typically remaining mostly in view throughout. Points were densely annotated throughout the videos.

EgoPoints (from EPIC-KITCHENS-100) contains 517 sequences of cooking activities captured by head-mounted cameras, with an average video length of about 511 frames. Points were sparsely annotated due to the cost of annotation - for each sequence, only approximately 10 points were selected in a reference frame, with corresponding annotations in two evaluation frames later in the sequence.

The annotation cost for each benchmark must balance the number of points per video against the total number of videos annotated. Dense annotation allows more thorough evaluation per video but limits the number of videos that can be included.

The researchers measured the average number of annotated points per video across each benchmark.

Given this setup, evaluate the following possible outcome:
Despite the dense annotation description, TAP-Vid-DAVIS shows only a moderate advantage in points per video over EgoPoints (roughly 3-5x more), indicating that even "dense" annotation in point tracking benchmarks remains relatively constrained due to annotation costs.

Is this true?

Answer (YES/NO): NO